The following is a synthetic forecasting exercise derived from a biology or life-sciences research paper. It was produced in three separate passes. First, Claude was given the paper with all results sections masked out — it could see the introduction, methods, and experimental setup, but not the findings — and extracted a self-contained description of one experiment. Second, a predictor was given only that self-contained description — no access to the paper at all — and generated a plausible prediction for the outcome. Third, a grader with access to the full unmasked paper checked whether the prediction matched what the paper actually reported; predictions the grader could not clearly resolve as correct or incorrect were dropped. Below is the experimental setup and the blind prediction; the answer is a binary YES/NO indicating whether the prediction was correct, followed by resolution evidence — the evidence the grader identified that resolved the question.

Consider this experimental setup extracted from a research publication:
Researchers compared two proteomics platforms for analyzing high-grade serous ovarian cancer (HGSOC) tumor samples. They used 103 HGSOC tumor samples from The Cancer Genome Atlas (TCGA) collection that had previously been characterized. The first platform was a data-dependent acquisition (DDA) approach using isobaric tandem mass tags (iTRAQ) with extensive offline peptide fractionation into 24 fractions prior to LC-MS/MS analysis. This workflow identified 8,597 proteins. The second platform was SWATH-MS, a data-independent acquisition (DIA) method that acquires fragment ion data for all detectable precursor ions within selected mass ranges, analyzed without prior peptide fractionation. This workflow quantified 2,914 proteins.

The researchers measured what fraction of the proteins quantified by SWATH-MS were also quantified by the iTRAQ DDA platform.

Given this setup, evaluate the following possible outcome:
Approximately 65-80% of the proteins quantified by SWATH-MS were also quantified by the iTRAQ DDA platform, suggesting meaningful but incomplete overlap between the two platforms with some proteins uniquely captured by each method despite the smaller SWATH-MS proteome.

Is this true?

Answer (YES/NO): NO